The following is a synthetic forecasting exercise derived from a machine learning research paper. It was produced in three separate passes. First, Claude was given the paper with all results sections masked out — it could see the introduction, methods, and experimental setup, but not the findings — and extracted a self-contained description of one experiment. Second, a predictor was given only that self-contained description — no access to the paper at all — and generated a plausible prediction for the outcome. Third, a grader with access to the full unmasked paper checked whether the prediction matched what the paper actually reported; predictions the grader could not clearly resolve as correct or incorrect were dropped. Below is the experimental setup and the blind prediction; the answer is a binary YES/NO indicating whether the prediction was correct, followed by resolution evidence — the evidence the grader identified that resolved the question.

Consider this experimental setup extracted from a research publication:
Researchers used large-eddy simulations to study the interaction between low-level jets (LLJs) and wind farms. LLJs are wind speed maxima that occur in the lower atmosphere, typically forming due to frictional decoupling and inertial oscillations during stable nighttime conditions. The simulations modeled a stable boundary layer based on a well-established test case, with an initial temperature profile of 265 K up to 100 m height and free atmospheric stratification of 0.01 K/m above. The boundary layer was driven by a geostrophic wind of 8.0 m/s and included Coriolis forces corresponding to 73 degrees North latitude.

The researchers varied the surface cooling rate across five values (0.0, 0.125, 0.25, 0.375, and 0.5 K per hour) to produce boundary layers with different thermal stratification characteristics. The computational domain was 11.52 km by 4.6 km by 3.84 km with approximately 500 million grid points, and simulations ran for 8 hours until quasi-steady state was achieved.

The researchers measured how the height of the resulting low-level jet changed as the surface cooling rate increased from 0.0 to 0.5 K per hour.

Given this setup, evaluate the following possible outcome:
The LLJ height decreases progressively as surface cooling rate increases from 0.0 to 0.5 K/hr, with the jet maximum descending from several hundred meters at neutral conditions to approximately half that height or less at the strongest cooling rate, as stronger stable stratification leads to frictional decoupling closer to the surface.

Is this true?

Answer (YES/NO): NO